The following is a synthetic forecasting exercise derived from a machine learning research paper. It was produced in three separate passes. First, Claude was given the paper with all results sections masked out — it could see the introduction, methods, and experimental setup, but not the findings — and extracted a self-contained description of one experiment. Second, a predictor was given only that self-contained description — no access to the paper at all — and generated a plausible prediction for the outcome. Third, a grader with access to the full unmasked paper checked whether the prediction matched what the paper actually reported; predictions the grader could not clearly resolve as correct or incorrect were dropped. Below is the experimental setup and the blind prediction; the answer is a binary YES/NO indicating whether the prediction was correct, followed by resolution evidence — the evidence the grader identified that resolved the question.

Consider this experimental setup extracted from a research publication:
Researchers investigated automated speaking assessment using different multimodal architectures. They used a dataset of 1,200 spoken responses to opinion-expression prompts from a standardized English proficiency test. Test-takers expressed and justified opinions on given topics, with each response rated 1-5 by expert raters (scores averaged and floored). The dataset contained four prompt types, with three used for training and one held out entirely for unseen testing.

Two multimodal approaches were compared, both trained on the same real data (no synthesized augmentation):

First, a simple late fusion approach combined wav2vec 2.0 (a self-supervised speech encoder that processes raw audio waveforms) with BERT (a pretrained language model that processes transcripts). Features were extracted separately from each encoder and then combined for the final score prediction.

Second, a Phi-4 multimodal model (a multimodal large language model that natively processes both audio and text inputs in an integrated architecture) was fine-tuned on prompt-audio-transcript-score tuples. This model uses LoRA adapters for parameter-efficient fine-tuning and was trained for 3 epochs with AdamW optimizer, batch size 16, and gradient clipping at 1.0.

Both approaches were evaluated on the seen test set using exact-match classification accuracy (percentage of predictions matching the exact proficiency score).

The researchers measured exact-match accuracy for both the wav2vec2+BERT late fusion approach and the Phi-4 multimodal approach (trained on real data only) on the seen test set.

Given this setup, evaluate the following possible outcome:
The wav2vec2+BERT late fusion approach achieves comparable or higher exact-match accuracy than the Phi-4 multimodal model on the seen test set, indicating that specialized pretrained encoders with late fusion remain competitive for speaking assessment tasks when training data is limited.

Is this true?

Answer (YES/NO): YES